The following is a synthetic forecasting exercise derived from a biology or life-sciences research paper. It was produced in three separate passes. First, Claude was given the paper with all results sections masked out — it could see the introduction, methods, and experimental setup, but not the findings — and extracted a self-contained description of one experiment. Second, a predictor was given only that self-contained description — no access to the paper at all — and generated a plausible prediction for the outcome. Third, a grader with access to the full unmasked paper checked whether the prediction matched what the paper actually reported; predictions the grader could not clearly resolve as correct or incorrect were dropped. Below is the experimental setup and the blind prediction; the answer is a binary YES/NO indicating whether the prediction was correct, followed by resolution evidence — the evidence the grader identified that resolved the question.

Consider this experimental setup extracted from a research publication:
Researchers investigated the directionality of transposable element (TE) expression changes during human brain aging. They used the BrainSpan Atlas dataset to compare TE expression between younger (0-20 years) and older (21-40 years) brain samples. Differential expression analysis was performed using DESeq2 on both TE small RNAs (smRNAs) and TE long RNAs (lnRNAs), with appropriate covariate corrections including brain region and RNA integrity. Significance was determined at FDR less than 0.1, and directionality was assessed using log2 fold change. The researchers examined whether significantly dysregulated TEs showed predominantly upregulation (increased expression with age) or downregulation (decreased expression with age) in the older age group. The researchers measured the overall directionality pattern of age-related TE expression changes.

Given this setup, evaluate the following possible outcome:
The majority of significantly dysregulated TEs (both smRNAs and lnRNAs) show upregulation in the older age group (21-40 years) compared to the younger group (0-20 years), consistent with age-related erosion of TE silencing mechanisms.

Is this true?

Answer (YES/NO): NO